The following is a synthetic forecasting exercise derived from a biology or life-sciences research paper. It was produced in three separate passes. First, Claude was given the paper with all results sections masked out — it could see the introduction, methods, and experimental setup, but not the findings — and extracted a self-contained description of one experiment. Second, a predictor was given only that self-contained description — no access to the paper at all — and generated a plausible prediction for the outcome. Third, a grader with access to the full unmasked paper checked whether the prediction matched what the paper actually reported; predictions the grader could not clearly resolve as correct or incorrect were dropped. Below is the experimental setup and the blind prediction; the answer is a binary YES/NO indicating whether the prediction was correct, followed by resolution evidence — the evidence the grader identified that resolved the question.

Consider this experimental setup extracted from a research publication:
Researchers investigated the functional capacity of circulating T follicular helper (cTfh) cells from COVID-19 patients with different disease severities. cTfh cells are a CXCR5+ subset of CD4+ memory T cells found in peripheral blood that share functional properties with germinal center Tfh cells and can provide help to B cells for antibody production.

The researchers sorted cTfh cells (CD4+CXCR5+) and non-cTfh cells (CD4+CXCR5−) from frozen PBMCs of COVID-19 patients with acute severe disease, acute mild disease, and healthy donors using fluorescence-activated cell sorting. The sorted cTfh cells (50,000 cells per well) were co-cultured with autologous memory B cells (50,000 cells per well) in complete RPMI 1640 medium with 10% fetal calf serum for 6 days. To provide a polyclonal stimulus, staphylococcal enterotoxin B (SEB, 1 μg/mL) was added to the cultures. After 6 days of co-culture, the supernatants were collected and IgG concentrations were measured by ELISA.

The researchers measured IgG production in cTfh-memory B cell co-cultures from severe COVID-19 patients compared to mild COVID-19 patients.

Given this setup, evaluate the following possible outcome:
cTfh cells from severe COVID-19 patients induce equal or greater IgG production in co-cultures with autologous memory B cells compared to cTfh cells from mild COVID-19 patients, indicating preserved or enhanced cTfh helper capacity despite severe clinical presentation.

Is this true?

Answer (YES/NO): YES